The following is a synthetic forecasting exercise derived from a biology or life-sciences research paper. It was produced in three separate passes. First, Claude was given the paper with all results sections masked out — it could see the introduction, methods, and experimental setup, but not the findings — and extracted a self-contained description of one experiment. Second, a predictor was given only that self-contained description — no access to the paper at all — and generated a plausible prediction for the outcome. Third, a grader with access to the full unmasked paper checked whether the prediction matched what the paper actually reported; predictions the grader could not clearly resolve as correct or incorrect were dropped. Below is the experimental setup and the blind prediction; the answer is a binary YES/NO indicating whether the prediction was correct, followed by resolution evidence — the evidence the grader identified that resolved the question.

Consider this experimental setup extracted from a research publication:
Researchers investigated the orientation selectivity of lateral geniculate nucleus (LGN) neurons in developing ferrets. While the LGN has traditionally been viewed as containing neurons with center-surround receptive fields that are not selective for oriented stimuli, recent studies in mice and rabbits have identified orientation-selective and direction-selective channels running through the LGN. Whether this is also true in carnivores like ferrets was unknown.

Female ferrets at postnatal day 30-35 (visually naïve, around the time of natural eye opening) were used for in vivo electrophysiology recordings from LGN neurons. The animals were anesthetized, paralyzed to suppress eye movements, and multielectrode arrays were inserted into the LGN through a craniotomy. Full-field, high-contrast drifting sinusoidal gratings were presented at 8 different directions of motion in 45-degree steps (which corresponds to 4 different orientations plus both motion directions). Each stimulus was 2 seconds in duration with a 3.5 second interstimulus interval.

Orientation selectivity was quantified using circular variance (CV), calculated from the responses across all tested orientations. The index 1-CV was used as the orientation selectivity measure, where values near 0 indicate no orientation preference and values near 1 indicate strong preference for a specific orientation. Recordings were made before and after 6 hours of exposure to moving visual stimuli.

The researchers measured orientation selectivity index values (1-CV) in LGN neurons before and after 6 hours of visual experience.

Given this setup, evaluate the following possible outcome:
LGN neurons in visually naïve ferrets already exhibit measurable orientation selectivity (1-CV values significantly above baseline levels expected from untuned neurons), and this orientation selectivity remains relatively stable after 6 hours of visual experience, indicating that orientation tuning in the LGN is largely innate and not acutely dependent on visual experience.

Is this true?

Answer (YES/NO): NO